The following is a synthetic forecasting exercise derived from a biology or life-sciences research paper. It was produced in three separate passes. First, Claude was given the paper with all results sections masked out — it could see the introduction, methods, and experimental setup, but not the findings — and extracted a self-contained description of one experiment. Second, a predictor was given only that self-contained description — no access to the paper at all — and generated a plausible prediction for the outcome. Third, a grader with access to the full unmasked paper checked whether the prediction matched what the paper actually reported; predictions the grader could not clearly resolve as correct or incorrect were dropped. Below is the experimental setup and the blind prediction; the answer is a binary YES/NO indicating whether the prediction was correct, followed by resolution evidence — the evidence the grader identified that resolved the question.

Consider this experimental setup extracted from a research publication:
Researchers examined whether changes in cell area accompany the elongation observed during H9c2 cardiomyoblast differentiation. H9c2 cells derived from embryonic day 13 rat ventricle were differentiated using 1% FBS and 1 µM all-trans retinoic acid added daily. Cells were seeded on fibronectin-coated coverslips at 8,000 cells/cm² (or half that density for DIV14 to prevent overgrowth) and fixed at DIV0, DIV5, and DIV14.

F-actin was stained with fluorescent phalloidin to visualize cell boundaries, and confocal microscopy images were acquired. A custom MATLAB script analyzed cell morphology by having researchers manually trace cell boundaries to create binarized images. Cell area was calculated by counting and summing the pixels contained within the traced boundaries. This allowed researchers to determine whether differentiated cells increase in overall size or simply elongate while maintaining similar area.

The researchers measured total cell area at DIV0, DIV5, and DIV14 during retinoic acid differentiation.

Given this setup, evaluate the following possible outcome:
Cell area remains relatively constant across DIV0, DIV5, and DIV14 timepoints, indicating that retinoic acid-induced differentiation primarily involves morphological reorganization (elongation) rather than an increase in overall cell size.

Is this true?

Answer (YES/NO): NO